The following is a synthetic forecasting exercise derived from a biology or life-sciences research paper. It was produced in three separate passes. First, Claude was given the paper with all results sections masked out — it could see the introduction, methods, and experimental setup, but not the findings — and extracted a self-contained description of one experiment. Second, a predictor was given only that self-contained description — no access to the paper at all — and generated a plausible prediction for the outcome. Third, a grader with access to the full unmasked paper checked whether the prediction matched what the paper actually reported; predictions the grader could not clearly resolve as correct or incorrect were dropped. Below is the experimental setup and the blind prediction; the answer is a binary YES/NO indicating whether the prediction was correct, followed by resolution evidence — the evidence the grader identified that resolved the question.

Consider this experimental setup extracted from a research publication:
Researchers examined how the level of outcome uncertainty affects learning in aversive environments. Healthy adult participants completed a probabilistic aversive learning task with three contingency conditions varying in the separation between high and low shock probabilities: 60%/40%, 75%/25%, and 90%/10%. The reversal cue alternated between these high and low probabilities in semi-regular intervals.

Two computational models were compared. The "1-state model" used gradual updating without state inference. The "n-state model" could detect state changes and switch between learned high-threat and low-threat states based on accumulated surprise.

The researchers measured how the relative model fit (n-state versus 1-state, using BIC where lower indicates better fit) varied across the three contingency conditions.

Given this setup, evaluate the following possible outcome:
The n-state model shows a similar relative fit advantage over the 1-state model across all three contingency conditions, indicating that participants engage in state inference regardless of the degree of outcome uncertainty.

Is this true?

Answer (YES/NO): NO